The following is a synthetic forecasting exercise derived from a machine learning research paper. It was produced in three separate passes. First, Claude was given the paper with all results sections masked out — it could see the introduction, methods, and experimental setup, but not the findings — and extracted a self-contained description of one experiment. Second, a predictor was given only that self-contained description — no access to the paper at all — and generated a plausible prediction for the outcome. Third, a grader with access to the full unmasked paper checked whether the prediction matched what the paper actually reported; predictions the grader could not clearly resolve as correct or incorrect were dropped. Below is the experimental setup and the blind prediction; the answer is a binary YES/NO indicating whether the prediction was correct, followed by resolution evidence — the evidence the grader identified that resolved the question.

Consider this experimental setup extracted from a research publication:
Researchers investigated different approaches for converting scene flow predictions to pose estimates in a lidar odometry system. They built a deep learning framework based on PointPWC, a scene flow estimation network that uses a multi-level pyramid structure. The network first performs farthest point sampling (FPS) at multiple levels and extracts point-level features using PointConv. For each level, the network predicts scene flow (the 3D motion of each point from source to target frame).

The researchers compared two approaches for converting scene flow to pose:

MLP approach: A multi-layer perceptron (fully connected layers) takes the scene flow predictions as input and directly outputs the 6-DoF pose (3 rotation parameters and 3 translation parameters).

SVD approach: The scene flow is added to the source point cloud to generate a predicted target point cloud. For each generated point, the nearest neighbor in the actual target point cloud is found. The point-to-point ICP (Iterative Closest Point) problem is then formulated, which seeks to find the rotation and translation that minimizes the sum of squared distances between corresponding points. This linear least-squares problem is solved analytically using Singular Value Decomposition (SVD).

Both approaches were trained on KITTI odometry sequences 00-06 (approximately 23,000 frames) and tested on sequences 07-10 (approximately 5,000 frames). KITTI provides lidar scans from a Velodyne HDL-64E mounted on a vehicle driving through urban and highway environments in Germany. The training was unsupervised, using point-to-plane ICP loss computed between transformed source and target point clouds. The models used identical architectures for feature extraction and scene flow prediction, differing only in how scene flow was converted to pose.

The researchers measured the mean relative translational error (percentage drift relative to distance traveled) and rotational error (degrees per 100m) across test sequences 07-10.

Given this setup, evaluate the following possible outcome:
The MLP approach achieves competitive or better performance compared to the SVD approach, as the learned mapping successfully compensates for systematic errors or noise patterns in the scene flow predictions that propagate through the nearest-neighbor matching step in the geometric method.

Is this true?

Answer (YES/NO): NO